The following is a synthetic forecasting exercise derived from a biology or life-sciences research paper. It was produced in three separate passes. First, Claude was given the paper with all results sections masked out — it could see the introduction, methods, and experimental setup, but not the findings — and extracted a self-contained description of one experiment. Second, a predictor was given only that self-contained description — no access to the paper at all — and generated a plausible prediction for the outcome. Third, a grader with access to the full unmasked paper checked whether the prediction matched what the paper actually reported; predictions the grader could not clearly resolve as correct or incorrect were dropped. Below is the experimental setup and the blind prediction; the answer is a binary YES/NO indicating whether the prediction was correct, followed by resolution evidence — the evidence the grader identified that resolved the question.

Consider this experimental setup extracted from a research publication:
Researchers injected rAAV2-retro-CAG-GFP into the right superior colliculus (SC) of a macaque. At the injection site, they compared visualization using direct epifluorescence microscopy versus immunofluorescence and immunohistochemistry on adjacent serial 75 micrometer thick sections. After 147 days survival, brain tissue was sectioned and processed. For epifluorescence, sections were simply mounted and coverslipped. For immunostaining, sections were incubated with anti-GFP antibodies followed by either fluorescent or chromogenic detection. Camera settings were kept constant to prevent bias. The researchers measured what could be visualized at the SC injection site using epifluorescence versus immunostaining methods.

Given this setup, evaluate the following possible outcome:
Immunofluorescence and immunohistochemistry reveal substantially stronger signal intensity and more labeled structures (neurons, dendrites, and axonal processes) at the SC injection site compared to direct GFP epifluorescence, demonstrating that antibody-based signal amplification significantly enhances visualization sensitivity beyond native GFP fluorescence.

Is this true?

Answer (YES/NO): YES